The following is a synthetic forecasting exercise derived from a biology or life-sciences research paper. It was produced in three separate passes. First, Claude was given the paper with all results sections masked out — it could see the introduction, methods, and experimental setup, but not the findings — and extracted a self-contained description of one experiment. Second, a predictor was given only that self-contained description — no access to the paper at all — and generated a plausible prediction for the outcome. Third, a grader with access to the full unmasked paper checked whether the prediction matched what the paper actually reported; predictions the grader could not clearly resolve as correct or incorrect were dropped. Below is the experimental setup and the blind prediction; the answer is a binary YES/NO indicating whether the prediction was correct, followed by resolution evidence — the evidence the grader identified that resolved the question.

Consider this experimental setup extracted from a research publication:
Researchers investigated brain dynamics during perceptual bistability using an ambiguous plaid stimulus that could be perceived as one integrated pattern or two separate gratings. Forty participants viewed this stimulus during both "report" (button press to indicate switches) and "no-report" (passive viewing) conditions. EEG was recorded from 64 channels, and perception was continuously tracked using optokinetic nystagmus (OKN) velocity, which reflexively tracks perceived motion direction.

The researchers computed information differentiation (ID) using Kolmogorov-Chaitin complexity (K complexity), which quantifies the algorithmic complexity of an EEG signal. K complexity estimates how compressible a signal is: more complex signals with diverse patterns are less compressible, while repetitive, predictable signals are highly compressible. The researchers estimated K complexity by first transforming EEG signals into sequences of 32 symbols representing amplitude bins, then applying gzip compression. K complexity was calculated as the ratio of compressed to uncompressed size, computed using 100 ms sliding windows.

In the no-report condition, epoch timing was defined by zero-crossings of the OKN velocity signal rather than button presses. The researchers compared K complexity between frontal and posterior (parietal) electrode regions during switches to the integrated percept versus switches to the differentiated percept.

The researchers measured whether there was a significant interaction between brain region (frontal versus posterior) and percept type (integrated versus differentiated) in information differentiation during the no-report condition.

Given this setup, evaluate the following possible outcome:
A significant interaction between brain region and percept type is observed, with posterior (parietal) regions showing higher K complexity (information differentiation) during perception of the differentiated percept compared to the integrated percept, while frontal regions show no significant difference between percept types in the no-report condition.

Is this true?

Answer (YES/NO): NO